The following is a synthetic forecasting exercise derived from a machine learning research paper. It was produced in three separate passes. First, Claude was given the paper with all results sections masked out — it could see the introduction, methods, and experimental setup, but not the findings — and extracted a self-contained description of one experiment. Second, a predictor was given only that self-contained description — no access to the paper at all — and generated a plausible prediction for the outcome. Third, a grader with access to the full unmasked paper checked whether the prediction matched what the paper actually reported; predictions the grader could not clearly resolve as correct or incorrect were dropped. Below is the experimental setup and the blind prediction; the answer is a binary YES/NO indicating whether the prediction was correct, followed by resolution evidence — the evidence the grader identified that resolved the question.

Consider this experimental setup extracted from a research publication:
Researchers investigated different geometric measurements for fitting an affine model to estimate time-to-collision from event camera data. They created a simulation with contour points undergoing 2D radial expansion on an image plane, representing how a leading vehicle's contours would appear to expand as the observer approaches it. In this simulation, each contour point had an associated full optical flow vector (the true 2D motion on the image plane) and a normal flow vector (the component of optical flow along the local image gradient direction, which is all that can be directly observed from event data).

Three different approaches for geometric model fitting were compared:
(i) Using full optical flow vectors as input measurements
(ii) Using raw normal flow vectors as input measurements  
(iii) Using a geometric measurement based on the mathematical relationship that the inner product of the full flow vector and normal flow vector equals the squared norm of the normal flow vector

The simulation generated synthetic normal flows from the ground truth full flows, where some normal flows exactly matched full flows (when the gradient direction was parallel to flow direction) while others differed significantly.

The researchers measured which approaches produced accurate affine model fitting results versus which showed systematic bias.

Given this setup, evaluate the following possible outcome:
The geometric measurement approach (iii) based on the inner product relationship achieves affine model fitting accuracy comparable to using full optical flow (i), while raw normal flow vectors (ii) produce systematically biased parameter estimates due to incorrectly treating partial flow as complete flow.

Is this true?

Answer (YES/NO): YES